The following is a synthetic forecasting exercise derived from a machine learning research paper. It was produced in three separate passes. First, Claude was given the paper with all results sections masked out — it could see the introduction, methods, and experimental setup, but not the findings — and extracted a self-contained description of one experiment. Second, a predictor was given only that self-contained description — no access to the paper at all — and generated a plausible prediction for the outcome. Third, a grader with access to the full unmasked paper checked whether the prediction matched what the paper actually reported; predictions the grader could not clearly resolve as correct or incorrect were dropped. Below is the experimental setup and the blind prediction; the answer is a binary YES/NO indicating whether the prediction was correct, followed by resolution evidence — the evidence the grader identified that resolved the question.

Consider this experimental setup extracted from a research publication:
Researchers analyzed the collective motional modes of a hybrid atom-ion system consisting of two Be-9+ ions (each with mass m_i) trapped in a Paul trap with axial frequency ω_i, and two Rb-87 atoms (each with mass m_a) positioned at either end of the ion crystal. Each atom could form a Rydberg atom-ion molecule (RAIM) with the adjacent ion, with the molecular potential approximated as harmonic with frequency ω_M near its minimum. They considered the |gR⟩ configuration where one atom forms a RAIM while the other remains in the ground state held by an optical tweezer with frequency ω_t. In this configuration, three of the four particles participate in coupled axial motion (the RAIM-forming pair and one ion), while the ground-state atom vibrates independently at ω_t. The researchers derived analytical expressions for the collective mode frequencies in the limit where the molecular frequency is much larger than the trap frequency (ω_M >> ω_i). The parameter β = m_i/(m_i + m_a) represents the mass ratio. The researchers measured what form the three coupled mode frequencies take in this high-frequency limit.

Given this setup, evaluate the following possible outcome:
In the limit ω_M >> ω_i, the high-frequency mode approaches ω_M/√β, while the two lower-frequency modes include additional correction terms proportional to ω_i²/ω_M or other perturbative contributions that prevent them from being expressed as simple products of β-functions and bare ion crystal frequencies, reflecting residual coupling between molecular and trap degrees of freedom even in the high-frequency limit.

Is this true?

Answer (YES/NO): NO